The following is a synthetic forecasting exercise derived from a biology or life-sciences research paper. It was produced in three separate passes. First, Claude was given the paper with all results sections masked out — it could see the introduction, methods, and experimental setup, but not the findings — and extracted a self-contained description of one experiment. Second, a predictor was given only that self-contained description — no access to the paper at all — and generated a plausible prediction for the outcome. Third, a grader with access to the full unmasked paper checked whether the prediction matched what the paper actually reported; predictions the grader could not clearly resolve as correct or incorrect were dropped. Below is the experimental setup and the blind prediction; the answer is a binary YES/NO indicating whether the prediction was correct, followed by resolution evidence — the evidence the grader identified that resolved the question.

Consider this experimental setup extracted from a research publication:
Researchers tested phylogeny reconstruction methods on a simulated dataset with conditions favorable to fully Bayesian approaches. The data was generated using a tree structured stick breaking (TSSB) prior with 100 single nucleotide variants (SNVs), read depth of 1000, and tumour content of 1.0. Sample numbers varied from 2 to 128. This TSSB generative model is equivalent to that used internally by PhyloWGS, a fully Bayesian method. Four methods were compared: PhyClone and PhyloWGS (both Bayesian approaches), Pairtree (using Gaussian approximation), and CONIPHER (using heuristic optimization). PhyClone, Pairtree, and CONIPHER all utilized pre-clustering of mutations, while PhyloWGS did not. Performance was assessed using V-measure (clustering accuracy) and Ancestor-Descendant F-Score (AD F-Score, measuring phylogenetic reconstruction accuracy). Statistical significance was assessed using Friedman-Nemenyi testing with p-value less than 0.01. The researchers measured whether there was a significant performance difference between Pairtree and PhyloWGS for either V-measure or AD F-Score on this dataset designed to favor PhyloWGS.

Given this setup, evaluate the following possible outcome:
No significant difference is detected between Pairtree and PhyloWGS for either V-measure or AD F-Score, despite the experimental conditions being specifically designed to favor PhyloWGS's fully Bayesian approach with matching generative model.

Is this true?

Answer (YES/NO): YES